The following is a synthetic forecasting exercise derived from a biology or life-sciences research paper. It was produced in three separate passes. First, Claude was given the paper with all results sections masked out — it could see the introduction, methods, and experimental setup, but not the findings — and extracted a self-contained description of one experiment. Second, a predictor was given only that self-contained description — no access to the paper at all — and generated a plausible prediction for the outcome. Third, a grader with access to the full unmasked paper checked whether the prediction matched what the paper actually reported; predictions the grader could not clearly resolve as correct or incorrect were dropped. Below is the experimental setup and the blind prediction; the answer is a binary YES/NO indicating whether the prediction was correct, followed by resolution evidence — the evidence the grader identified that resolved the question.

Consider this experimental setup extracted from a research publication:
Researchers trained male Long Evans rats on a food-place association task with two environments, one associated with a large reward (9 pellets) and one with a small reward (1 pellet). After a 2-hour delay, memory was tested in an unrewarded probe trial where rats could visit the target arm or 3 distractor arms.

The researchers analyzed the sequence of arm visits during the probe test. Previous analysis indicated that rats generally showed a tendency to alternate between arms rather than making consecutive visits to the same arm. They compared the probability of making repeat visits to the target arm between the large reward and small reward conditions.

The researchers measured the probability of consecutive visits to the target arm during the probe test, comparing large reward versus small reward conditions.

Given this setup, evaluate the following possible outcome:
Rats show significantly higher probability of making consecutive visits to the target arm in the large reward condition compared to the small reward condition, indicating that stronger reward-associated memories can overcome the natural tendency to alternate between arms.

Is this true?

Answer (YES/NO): YES